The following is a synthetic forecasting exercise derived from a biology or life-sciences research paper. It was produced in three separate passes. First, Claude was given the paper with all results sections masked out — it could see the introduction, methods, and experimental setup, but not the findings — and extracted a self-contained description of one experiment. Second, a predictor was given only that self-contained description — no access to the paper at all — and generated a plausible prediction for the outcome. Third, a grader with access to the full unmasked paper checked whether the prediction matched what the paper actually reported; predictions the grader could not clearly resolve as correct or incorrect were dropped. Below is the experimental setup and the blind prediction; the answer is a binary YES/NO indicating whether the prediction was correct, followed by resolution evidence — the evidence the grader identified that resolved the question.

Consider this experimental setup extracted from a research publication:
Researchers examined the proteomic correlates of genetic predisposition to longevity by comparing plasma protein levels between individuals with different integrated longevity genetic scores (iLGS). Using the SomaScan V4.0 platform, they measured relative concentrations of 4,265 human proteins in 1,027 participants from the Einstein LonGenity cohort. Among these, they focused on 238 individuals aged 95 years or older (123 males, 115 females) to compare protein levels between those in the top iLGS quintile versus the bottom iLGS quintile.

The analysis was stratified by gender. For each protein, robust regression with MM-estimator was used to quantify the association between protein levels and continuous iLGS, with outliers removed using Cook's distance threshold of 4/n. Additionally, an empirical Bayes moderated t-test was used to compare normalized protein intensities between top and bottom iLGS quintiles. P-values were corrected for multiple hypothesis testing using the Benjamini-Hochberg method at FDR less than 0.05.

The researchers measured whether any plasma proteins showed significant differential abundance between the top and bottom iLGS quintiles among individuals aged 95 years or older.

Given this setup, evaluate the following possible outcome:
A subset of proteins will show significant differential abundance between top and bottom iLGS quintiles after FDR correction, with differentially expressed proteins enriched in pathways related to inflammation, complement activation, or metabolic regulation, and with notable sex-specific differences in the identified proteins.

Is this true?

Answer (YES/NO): NO